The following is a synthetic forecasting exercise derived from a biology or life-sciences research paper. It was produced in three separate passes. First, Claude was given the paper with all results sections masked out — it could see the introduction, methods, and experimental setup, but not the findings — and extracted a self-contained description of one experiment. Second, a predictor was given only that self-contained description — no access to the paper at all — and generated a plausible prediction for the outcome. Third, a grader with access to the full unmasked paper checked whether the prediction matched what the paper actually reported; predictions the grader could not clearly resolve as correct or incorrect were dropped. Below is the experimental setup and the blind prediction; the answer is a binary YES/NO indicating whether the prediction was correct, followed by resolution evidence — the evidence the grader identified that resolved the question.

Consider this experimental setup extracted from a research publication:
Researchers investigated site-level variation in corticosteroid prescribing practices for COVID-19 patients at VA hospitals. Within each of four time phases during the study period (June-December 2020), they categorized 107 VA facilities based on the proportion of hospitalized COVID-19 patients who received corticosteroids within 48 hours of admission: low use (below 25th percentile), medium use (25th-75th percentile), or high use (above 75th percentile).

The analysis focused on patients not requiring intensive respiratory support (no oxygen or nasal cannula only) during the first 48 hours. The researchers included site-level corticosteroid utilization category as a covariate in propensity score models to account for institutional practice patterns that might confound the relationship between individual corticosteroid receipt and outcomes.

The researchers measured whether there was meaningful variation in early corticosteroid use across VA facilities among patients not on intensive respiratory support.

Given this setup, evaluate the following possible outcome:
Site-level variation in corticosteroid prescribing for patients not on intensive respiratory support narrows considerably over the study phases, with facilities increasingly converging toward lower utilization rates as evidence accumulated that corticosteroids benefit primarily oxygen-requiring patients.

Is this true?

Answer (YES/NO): NO